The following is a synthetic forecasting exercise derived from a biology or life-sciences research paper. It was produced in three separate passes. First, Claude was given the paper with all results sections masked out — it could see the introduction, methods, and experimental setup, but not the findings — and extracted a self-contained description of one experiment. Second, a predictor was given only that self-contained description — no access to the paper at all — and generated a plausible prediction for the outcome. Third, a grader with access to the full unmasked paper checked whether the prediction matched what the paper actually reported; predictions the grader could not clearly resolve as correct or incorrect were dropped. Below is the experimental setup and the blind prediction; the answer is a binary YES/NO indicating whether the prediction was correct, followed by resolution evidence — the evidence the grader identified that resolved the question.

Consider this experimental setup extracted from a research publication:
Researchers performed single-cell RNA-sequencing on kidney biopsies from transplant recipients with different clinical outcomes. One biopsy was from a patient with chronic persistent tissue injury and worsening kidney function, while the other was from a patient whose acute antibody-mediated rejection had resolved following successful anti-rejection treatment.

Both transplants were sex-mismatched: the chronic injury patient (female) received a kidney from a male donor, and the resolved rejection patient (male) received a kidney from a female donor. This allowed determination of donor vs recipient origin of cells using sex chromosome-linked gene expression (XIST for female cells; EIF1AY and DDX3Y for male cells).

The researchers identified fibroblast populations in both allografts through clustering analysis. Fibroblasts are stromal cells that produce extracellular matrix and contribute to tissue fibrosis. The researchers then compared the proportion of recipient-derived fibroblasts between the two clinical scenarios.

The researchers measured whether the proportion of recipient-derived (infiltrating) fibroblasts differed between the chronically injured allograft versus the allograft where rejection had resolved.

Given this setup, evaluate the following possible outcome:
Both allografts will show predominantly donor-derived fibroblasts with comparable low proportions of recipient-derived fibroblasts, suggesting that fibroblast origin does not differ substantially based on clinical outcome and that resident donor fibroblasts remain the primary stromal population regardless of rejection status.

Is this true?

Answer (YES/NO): NO